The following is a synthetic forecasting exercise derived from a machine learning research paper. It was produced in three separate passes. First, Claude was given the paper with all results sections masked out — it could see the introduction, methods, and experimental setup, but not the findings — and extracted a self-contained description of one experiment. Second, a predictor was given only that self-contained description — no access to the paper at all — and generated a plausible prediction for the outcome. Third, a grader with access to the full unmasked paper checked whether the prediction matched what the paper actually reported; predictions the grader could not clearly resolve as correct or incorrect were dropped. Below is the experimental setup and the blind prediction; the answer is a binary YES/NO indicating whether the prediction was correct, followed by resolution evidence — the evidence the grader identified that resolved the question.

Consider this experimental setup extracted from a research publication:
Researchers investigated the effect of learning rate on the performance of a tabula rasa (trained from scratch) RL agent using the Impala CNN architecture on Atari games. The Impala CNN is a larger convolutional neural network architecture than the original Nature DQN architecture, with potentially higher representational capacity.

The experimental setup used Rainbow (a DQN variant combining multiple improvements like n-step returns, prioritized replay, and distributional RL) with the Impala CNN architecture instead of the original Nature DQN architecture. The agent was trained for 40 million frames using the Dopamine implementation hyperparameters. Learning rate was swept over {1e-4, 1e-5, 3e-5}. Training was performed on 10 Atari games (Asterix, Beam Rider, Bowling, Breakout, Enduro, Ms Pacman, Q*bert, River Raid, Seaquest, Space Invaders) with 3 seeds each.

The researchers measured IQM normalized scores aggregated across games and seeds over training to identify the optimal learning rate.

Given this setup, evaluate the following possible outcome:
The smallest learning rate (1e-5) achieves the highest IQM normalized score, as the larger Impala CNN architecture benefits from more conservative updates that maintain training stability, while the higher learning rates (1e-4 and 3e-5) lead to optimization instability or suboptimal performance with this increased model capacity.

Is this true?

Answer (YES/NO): NO